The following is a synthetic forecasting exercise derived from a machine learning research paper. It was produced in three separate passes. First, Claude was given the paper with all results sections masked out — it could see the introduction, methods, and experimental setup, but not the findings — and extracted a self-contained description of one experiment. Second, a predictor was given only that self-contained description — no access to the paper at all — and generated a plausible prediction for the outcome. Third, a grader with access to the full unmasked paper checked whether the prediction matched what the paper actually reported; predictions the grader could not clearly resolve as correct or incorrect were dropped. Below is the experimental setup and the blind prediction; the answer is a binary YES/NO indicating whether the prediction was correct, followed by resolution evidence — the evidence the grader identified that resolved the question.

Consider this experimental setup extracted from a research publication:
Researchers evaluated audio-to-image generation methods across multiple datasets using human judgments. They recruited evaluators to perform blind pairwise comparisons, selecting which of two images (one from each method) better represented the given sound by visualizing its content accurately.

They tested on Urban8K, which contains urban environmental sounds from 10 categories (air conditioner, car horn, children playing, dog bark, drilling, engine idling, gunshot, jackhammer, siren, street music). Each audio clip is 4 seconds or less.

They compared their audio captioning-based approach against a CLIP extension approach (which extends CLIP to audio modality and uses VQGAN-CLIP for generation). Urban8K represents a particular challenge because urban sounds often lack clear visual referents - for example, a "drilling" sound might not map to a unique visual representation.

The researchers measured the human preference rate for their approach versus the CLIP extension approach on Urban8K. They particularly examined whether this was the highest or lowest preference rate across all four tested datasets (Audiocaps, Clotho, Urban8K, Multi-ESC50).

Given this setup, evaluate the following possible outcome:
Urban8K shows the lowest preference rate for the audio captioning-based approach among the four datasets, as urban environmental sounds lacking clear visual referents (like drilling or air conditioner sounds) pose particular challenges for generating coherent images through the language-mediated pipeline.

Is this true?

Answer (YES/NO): YES